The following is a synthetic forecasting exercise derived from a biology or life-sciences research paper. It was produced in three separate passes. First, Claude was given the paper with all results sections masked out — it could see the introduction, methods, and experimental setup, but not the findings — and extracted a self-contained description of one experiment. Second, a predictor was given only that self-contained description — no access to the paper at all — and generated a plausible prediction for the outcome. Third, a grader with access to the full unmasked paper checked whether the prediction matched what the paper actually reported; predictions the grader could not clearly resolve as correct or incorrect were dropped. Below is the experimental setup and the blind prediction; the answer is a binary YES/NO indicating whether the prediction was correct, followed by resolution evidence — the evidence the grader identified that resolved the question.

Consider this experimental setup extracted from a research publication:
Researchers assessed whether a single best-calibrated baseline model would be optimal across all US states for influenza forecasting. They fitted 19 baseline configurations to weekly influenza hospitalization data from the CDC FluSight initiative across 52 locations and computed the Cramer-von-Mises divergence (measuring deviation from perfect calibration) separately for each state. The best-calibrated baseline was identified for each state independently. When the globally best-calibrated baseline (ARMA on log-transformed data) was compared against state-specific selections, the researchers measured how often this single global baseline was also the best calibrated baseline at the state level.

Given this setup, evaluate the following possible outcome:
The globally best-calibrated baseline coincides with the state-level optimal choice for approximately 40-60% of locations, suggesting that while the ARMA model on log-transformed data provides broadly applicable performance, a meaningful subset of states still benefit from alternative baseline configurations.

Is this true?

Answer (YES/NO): NO